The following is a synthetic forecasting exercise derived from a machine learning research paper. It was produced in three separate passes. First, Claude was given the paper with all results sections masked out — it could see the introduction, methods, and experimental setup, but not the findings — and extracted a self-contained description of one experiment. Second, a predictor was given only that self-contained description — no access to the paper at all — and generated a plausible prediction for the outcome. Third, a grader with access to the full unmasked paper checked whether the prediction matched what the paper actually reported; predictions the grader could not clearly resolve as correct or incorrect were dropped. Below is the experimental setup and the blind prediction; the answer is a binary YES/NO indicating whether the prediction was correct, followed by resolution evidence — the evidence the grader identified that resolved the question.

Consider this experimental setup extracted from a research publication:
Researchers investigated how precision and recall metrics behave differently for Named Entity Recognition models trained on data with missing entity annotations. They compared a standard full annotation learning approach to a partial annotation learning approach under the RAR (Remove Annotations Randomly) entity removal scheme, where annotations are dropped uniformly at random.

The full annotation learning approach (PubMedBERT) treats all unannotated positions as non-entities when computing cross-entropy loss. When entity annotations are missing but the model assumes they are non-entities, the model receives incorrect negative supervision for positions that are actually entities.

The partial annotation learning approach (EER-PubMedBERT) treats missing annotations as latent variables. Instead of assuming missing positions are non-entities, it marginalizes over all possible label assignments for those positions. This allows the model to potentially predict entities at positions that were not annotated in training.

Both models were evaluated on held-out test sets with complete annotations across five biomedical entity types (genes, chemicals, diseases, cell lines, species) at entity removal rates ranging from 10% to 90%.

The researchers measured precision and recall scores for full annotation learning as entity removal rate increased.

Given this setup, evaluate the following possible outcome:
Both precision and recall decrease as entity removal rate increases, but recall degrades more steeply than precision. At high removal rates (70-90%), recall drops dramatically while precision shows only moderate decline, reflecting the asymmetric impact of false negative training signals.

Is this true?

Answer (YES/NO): NO